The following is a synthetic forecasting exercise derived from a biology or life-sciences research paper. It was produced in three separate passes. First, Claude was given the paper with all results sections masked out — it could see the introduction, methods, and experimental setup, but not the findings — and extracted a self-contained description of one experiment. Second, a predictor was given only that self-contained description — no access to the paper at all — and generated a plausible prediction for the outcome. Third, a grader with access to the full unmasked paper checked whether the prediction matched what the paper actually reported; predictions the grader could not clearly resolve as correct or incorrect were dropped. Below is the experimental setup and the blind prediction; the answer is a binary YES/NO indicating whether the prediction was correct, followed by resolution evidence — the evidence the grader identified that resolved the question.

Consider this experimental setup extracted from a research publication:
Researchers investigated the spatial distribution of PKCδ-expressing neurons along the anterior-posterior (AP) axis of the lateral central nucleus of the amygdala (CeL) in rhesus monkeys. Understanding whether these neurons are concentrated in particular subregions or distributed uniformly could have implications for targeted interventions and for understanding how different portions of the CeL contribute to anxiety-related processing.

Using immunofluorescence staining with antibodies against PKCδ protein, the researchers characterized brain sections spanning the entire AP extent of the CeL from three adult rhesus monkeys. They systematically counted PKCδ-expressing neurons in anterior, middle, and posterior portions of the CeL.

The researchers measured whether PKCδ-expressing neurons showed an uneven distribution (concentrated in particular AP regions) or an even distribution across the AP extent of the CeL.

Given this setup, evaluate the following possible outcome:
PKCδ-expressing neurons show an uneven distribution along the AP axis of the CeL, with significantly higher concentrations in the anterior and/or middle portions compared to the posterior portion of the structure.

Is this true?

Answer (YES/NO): NO